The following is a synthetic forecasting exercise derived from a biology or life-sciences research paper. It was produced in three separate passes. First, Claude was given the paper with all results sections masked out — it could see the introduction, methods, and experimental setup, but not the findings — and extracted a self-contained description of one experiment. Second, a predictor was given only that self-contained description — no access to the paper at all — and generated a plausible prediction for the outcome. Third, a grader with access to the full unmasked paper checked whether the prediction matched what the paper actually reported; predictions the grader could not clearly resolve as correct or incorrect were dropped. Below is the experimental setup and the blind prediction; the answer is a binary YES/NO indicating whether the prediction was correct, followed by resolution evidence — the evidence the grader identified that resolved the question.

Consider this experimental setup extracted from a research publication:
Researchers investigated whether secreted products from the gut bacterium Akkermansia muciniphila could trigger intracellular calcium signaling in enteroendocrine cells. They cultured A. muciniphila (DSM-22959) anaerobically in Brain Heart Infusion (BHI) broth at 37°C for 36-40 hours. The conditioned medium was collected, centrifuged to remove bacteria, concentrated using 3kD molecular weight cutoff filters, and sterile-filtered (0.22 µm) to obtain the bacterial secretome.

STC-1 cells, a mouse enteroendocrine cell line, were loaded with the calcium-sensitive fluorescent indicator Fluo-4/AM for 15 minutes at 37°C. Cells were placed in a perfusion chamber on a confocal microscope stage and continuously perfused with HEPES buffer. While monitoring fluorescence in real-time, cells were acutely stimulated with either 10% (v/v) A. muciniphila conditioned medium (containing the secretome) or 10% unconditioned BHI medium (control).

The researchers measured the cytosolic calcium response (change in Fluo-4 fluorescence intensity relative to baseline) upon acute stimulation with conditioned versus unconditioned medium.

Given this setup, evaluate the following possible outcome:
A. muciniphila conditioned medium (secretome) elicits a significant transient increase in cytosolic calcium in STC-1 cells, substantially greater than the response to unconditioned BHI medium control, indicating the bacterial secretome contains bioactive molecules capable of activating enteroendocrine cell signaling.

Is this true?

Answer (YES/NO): YES